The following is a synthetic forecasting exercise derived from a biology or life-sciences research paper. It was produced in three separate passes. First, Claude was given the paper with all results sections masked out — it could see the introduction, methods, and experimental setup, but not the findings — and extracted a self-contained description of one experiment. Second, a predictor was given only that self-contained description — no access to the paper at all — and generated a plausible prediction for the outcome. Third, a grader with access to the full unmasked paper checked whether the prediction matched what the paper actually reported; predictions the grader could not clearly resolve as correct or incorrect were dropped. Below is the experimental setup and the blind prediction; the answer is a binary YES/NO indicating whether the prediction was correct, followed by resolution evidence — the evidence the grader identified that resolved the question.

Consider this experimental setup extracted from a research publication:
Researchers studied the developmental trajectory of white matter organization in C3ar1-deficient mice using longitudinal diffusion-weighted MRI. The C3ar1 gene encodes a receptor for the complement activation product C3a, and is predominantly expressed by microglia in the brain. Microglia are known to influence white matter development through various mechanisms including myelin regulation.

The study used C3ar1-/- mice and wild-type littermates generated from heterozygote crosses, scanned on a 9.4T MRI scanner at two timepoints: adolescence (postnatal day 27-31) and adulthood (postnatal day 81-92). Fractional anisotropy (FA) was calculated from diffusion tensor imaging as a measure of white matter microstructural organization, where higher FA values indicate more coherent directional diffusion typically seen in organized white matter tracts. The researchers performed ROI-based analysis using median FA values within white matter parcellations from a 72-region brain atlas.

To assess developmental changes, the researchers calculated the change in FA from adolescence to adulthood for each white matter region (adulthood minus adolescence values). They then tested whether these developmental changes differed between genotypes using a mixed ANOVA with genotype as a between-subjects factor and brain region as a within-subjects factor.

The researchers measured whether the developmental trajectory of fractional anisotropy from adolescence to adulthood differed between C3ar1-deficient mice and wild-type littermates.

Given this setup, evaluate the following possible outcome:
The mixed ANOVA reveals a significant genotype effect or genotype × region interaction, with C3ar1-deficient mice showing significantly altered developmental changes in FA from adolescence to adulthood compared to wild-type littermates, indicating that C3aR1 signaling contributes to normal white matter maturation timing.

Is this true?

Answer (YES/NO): NO